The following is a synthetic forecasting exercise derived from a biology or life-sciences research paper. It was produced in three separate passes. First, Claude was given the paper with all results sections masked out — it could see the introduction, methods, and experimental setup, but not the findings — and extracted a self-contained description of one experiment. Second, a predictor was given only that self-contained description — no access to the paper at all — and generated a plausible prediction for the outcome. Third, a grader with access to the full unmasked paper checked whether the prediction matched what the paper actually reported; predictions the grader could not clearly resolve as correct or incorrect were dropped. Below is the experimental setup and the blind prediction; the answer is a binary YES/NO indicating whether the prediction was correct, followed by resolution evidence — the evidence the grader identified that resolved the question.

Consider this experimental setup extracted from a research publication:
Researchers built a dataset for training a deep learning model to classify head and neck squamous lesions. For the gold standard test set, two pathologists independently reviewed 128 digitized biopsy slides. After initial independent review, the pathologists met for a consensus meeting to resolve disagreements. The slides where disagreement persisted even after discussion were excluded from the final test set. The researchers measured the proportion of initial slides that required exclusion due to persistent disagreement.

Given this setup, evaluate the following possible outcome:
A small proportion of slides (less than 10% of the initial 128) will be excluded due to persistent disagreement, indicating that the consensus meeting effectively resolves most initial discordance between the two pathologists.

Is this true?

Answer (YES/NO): YES